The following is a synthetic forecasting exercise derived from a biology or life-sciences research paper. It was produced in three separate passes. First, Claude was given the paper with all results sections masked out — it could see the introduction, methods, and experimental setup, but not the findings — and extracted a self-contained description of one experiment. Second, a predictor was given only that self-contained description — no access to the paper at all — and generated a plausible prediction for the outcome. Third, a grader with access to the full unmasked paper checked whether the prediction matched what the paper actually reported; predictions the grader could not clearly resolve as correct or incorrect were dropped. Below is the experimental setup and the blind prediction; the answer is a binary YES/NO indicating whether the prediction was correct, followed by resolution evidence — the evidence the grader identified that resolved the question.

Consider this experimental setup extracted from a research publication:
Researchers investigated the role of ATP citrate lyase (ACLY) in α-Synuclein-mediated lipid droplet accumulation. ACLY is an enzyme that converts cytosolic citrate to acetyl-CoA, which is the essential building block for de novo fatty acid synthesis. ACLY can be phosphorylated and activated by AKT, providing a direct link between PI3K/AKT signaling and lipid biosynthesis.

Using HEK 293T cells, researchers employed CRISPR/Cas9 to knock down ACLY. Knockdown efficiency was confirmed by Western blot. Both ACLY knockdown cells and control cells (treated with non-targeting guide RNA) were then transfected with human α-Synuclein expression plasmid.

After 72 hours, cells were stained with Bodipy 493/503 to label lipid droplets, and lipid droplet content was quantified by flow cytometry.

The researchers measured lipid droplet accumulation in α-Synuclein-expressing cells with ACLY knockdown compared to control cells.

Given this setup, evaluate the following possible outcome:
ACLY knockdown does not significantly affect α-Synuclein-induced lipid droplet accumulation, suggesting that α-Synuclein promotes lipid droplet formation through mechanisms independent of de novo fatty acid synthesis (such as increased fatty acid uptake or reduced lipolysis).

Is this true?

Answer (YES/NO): YES